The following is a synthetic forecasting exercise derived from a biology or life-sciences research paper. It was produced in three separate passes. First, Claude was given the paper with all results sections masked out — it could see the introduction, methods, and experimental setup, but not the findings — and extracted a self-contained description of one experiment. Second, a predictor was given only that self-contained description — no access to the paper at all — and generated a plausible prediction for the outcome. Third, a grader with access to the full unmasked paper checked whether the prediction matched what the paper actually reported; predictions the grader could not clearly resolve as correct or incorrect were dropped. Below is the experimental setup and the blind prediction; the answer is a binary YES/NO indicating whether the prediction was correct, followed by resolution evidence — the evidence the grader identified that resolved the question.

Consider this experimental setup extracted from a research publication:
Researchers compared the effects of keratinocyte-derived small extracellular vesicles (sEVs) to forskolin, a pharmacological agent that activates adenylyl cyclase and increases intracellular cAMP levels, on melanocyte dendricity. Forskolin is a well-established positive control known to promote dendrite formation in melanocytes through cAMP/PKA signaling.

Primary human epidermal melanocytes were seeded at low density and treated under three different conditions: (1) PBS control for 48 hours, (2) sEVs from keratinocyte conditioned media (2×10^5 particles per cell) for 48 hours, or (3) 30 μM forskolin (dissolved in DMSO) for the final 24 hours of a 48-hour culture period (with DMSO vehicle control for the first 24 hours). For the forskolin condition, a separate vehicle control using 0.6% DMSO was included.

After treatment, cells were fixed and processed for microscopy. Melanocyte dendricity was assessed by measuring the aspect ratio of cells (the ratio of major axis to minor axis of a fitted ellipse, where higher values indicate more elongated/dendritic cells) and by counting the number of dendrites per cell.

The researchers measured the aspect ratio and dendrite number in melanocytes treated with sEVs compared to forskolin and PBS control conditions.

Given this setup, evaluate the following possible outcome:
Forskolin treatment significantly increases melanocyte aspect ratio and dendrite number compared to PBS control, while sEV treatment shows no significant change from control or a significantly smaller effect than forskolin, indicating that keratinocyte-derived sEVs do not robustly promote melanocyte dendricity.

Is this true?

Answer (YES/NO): NO